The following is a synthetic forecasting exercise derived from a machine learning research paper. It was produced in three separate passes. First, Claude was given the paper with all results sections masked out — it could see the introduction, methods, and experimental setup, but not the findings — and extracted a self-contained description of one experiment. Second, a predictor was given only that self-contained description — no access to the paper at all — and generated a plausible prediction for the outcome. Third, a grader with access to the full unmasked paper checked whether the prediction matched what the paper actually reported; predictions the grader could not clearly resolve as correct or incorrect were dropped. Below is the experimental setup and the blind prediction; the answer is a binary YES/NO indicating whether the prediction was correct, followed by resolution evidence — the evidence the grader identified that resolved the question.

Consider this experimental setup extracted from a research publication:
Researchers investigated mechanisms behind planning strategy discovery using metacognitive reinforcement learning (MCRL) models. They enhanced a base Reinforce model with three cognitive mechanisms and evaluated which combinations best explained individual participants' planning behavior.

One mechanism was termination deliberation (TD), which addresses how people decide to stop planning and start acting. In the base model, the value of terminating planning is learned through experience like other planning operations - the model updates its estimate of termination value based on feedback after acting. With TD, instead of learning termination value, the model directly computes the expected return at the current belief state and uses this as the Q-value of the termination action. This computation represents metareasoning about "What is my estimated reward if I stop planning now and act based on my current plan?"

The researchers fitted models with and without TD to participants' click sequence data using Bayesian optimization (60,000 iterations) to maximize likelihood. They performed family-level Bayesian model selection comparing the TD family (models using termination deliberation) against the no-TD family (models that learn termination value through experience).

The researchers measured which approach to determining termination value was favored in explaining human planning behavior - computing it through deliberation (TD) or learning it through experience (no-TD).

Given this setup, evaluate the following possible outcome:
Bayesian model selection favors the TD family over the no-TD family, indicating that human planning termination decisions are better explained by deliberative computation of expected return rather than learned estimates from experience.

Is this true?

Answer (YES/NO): NO